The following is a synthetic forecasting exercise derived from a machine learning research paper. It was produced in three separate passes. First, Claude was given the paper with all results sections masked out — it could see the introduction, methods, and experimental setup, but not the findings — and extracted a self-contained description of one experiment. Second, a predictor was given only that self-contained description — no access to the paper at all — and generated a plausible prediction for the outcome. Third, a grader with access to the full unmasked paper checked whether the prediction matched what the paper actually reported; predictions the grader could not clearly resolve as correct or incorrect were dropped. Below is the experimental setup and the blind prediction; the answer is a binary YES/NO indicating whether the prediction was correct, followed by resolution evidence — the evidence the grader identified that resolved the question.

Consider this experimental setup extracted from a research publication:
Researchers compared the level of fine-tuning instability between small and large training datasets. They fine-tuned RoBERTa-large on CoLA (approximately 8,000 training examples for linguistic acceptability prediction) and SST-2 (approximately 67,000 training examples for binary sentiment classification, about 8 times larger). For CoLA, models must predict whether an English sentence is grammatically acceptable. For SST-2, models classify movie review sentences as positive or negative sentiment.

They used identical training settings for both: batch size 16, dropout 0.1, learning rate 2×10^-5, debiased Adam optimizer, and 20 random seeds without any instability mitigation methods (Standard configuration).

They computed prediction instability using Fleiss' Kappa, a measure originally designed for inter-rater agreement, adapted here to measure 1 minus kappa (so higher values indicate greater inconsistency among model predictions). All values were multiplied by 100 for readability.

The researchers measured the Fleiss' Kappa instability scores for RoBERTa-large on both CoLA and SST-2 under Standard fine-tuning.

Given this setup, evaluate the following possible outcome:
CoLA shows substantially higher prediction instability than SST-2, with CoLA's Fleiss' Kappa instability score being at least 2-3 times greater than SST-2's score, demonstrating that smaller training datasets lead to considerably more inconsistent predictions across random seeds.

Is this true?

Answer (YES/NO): NO